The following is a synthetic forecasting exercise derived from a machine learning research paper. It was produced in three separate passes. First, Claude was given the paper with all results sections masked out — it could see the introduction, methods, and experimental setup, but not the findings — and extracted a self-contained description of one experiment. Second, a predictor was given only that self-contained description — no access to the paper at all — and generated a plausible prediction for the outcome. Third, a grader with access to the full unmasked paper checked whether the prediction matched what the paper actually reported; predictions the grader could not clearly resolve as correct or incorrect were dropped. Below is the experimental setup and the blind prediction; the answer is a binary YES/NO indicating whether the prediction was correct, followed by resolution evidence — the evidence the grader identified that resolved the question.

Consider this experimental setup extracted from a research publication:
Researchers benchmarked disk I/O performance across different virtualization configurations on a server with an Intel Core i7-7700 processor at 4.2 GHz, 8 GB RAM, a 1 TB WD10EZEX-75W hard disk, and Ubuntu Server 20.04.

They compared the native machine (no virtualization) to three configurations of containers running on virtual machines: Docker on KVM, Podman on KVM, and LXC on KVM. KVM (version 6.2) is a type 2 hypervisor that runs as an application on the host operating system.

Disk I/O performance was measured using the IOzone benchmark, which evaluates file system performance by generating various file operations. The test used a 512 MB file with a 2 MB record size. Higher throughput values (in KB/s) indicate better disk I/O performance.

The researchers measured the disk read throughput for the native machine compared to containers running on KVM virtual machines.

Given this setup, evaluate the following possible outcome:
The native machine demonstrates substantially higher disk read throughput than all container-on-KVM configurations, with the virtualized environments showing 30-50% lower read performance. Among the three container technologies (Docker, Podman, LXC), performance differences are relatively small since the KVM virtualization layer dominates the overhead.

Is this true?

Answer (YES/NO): NO